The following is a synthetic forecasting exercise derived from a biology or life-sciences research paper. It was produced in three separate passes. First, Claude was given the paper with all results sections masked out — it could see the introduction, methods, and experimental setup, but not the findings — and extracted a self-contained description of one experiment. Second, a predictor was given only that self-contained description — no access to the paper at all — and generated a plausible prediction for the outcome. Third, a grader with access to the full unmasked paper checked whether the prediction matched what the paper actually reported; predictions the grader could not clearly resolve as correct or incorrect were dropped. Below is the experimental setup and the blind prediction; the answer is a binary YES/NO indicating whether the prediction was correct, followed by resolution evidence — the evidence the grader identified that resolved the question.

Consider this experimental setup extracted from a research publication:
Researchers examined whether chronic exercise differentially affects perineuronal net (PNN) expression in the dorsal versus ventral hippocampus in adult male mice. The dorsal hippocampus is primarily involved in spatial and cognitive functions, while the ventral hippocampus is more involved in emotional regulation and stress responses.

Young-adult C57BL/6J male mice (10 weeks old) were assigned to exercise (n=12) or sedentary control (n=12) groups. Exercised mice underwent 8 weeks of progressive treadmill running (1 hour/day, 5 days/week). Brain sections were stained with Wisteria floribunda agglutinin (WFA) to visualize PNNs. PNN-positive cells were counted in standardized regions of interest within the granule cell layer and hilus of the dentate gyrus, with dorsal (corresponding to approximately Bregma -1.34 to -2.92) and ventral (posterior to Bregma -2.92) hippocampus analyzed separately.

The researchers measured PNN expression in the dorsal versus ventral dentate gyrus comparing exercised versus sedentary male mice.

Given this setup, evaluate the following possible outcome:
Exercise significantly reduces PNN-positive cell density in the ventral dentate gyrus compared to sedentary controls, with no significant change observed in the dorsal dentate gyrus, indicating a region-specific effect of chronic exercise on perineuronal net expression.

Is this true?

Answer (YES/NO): NO